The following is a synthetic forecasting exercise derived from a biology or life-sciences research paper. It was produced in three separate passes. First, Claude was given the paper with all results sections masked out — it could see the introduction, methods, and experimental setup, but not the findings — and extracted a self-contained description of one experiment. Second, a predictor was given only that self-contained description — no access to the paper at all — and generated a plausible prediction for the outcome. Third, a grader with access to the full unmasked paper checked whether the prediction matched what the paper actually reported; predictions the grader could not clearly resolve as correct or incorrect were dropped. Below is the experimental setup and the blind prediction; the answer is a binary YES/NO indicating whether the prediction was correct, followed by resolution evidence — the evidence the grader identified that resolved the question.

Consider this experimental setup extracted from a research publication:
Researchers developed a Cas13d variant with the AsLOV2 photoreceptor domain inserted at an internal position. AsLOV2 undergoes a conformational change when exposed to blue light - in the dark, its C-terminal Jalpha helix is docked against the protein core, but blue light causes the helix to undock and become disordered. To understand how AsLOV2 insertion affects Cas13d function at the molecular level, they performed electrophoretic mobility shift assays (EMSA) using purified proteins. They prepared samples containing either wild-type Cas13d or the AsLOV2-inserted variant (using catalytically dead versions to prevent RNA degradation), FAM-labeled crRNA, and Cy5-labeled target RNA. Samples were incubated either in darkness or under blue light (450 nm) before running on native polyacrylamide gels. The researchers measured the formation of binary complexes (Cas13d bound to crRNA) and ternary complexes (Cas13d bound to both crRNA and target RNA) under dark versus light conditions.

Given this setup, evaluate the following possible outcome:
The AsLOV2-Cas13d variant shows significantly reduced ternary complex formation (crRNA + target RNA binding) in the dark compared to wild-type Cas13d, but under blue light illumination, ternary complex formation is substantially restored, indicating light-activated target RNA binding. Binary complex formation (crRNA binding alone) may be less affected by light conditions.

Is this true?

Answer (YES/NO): NO